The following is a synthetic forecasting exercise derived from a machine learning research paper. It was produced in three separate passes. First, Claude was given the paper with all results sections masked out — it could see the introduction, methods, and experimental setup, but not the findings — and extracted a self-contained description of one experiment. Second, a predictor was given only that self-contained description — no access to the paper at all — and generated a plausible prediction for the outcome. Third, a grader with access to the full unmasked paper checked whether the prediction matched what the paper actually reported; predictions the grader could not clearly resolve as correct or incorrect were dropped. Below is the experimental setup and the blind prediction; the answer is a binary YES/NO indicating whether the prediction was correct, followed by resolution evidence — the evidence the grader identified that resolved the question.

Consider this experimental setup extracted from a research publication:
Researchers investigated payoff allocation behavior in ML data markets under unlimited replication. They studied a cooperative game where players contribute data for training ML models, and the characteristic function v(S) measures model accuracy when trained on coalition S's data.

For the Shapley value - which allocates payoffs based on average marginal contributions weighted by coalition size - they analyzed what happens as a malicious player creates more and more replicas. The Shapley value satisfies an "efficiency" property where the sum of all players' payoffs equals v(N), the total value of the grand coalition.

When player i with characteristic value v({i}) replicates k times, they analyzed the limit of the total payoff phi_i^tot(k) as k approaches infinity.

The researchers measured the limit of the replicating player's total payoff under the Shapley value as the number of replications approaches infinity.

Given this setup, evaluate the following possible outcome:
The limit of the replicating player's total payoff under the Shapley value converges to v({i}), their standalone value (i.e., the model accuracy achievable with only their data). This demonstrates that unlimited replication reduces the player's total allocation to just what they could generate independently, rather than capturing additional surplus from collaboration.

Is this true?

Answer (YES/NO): YES